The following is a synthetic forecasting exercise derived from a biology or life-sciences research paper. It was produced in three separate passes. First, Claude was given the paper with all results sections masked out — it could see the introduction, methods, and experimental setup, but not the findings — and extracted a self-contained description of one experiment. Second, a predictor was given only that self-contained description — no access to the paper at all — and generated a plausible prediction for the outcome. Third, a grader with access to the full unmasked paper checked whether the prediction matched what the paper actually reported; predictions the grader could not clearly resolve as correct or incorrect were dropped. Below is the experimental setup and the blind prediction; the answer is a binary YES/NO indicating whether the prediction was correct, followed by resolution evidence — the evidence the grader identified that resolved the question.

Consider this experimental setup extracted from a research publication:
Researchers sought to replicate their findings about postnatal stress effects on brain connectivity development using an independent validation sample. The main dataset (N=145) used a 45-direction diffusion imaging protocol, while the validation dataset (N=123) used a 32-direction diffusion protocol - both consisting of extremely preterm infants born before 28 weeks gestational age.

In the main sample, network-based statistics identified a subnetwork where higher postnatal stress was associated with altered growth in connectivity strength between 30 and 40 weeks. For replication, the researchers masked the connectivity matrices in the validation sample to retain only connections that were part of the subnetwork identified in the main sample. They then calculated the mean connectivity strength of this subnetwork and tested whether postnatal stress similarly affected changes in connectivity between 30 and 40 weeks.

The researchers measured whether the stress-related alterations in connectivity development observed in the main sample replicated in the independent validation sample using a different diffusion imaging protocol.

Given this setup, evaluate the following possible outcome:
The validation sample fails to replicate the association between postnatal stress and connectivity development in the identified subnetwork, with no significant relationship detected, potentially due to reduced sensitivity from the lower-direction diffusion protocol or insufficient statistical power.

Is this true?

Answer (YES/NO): NO